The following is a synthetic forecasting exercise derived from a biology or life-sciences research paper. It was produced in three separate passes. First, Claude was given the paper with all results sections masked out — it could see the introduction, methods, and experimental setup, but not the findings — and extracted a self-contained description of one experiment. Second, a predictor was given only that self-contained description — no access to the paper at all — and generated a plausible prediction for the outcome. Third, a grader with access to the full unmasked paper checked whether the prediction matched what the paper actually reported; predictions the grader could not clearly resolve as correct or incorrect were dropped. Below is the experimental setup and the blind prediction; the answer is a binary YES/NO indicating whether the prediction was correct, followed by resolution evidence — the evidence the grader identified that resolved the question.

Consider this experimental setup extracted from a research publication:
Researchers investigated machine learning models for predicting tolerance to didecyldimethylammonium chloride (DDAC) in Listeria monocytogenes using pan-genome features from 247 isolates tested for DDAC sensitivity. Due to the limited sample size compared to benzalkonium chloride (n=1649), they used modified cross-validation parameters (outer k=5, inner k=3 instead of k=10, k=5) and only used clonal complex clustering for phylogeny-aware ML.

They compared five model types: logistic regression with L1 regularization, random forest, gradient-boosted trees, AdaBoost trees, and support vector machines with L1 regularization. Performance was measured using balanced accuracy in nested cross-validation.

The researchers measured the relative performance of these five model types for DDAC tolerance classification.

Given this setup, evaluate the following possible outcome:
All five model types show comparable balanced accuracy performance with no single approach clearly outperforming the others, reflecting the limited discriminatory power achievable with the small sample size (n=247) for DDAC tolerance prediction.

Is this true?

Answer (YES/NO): NO